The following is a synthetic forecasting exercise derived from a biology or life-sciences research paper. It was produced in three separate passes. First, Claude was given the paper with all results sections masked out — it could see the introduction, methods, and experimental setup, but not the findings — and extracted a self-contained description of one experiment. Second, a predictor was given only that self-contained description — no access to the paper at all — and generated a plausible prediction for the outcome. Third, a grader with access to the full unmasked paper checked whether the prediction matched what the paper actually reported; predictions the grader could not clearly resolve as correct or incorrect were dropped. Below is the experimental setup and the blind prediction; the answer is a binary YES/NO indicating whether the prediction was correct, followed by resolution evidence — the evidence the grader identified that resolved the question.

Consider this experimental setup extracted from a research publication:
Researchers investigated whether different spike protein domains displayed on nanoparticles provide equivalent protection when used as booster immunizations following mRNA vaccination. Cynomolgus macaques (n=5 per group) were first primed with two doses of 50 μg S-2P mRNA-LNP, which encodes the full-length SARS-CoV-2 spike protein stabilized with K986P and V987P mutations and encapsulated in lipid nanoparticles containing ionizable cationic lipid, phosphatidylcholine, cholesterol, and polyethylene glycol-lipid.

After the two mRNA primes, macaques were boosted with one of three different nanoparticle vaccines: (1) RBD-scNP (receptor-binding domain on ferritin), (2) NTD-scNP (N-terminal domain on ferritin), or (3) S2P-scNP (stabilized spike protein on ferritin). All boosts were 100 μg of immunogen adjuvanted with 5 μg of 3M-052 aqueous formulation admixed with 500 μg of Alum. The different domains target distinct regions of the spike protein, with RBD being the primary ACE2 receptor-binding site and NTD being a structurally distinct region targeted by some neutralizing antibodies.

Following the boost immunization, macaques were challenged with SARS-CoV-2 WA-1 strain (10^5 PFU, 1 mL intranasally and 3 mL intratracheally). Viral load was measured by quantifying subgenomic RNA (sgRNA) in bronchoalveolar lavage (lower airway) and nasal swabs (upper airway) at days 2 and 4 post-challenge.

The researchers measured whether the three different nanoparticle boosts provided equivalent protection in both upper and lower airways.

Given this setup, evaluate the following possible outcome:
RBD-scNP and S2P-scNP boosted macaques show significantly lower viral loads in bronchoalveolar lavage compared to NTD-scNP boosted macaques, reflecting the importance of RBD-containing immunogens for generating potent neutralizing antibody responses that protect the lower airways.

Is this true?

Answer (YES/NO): YES